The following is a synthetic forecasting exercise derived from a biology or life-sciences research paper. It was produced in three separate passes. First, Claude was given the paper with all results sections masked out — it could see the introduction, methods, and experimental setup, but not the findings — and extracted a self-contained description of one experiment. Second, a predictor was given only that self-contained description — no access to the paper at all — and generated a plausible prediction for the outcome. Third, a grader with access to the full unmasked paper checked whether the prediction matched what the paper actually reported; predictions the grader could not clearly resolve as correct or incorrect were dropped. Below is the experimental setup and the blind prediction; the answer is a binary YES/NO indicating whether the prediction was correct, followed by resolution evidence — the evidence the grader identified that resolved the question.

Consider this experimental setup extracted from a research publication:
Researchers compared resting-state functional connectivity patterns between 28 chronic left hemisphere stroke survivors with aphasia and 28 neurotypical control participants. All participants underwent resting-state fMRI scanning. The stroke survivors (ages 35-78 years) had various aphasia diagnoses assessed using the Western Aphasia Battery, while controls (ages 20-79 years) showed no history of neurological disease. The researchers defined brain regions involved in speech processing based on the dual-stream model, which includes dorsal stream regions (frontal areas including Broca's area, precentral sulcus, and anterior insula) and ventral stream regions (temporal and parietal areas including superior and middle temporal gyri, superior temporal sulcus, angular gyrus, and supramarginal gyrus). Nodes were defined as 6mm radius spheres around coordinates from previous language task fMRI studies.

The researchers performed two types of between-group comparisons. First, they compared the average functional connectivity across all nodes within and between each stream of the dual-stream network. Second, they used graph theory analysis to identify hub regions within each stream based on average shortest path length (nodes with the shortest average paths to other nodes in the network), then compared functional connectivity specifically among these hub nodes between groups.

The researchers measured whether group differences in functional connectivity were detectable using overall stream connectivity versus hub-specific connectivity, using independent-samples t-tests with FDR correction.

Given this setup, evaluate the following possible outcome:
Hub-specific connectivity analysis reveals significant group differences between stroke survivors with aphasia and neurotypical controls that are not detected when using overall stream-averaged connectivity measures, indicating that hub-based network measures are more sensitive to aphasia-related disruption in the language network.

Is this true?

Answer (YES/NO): YES